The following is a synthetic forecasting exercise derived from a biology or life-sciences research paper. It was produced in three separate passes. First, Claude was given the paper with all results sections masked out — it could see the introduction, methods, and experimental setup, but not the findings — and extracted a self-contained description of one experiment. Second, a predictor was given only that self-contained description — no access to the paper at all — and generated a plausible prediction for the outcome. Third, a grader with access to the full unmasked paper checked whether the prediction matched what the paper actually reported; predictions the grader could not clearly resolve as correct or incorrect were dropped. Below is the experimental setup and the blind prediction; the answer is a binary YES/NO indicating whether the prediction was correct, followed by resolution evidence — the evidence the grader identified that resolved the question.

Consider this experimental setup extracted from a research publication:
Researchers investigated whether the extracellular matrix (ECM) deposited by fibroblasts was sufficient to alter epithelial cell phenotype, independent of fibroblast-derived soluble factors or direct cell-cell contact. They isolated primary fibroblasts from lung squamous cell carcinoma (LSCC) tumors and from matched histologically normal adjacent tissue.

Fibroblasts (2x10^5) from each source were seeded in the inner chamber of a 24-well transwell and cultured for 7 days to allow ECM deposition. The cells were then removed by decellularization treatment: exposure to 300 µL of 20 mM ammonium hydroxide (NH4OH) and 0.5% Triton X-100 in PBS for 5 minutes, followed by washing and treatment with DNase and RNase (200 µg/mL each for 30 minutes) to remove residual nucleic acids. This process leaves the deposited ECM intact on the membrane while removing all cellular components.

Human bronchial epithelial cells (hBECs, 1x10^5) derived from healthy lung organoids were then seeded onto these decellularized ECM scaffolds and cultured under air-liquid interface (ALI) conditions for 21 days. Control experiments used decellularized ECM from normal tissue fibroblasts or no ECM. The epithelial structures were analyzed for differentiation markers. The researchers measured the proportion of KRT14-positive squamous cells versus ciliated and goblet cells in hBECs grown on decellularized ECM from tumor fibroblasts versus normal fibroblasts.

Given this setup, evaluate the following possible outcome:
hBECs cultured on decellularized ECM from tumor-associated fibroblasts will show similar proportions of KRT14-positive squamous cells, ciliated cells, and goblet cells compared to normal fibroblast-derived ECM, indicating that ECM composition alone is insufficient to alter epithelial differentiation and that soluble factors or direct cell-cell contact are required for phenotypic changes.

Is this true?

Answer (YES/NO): NO